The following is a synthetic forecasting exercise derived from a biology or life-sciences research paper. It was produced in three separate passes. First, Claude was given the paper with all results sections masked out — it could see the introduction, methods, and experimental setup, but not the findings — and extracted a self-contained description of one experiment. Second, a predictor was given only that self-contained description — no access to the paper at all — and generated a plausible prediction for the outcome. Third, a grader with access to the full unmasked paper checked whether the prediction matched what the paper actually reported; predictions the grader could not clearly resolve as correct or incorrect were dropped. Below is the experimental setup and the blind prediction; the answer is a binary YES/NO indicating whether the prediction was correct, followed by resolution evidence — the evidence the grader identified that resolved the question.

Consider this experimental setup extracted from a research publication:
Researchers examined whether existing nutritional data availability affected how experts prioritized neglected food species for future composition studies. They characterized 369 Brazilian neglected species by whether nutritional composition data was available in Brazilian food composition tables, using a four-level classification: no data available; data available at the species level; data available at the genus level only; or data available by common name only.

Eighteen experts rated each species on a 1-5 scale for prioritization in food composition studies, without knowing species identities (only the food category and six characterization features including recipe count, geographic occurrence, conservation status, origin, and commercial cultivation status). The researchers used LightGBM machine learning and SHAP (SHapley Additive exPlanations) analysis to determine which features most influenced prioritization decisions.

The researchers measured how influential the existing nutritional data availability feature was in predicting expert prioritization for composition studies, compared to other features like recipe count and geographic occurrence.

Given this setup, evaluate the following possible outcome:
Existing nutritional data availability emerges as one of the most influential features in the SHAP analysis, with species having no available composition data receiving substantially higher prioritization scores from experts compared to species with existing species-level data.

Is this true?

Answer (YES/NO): NO